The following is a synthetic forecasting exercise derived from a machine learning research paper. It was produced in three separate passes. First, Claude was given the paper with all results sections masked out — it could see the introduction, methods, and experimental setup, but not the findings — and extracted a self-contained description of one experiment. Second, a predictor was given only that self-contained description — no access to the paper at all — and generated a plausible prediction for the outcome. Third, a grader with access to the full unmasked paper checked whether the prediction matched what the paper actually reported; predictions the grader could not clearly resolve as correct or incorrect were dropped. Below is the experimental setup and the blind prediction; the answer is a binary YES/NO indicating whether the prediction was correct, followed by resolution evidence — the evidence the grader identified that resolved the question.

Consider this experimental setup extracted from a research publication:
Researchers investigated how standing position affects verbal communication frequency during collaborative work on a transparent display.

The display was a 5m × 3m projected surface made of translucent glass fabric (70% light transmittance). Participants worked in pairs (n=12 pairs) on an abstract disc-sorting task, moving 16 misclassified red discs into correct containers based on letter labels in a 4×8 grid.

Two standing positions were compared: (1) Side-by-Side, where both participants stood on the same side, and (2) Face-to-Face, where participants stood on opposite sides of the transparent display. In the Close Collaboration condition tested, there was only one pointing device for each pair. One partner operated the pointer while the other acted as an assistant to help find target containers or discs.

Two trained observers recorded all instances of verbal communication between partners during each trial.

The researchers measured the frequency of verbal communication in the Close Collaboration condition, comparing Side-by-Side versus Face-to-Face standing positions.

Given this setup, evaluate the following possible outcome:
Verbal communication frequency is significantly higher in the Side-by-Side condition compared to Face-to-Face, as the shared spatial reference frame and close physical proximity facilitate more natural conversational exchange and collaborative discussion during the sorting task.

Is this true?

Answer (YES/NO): NO